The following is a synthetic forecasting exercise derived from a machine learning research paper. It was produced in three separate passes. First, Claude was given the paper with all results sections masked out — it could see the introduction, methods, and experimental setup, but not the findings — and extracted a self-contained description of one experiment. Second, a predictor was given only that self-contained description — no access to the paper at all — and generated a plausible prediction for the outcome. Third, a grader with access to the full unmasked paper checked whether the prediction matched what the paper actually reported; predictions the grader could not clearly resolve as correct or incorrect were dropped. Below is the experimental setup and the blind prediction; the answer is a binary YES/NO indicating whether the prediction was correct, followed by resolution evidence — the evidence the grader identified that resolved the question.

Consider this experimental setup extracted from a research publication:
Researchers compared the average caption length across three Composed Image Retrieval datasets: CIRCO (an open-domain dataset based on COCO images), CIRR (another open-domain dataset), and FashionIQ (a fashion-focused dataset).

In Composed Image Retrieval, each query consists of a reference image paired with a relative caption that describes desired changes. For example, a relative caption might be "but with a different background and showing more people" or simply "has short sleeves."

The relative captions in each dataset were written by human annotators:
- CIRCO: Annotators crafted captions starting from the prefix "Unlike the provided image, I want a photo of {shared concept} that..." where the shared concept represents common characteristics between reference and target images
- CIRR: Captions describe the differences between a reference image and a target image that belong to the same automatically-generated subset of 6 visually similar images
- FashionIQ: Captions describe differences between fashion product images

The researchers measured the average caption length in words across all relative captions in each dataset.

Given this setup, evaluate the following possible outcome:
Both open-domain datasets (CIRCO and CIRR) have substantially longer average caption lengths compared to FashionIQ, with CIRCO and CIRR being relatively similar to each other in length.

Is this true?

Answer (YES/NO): YES